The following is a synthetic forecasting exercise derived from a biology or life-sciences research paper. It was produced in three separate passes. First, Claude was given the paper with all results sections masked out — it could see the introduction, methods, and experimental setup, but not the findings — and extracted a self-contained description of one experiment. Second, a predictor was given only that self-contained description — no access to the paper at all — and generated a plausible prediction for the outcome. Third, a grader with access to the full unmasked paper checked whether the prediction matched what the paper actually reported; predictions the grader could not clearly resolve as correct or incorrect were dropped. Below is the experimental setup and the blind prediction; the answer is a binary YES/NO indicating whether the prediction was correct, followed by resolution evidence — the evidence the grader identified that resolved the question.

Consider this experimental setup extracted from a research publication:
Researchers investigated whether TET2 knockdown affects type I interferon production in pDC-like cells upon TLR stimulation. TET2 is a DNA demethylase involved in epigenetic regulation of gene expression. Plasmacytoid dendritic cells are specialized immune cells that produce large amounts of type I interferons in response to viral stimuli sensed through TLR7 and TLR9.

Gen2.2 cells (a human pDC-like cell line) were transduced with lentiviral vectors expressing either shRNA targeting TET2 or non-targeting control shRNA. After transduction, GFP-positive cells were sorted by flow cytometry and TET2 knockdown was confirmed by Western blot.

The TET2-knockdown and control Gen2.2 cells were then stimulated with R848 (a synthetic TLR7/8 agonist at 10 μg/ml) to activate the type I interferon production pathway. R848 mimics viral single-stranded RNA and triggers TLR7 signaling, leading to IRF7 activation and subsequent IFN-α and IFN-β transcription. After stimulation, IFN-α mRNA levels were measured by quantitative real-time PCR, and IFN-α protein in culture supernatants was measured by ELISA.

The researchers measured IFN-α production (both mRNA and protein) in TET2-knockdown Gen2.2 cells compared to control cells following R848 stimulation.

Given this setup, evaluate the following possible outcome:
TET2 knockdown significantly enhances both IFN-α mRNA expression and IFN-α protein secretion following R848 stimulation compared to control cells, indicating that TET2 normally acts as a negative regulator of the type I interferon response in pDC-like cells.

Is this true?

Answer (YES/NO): NO